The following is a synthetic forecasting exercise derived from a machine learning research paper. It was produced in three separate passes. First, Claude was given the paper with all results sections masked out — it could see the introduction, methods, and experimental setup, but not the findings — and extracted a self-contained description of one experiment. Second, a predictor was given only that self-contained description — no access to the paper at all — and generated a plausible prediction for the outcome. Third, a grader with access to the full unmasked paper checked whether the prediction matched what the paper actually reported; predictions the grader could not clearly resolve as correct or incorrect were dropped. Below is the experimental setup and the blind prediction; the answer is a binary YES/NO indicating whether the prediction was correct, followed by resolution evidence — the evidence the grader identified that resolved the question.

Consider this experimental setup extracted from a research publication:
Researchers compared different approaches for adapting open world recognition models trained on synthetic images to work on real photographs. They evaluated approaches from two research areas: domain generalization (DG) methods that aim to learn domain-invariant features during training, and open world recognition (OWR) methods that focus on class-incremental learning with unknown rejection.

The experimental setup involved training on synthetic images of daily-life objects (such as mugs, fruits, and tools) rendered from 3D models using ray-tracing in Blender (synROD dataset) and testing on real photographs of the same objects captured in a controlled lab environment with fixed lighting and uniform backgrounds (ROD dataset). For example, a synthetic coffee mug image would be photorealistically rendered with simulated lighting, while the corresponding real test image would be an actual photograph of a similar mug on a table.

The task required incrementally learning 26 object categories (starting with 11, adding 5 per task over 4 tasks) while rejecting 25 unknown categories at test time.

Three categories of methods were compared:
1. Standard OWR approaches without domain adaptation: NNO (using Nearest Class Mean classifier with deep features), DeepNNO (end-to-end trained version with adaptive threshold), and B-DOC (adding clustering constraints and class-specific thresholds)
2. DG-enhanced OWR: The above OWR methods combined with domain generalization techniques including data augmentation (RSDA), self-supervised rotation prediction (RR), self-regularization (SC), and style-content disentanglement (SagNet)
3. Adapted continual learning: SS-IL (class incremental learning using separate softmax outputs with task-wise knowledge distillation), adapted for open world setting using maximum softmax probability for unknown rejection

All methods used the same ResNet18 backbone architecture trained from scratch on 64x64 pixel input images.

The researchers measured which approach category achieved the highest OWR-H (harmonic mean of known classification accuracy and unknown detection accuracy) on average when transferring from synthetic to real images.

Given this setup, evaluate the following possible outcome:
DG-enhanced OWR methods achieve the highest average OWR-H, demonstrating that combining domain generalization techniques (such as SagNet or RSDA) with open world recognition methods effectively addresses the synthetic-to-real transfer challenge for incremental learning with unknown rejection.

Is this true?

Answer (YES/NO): NO